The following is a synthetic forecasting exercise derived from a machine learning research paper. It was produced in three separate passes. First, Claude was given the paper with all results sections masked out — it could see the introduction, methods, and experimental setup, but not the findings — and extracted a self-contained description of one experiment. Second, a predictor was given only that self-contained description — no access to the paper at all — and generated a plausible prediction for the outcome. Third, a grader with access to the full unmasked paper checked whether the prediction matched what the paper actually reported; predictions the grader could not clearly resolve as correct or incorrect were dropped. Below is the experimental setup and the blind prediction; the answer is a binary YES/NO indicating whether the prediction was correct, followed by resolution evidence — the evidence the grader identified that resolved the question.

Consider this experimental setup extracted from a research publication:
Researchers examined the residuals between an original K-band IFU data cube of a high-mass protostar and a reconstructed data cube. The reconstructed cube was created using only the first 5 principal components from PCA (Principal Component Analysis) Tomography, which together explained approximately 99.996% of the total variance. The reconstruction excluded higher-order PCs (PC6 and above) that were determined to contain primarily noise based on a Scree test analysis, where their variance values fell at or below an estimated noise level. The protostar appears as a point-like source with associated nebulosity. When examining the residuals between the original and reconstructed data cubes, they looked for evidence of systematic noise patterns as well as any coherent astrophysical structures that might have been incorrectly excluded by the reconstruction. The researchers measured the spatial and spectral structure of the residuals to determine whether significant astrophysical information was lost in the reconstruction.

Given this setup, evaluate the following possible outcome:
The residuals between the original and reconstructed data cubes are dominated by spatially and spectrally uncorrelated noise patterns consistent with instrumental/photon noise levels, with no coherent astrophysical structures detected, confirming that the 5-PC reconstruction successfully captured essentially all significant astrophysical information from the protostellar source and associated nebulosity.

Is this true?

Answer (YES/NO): NO